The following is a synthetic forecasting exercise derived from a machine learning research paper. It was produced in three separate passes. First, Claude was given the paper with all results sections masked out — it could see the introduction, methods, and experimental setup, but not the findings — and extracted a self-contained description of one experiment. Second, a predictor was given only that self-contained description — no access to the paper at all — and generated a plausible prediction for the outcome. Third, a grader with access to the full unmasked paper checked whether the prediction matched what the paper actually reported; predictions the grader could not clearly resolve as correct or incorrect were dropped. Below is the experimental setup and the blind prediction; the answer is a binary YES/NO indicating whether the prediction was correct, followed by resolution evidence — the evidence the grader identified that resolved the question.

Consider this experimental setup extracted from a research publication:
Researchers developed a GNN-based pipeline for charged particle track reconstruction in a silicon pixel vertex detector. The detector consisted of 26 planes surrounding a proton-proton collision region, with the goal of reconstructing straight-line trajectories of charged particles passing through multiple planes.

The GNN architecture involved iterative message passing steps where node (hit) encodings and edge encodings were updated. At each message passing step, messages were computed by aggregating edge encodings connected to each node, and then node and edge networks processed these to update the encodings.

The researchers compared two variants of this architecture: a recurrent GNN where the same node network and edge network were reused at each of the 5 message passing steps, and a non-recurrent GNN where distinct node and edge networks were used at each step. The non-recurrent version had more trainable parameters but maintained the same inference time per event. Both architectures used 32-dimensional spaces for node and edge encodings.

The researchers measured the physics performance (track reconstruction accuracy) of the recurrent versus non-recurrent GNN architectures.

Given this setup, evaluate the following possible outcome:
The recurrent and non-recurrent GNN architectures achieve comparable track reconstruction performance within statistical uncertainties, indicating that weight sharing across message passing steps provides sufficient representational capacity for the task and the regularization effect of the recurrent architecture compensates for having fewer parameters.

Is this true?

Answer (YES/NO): NO